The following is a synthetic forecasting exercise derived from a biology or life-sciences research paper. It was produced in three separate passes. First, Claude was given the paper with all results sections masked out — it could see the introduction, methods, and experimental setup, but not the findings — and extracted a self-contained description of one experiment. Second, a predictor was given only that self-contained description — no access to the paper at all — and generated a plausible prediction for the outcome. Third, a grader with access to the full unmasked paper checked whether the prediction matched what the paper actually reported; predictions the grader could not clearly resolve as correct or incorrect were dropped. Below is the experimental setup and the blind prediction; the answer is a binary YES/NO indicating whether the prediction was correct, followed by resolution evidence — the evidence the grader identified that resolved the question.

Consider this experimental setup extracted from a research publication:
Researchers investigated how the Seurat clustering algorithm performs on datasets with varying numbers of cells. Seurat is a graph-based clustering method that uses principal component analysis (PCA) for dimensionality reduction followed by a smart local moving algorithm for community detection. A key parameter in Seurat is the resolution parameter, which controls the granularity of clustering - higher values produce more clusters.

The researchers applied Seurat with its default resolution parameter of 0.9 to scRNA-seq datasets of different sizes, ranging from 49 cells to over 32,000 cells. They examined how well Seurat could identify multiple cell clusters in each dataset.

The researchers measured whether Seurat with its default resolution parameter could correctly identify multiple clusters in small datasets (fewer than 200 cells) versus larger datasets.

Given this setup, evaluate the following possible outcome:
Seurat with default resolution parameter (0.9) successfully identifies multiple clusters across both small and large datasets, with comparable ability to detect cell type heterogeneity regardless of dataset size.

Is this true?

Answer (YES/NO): NO